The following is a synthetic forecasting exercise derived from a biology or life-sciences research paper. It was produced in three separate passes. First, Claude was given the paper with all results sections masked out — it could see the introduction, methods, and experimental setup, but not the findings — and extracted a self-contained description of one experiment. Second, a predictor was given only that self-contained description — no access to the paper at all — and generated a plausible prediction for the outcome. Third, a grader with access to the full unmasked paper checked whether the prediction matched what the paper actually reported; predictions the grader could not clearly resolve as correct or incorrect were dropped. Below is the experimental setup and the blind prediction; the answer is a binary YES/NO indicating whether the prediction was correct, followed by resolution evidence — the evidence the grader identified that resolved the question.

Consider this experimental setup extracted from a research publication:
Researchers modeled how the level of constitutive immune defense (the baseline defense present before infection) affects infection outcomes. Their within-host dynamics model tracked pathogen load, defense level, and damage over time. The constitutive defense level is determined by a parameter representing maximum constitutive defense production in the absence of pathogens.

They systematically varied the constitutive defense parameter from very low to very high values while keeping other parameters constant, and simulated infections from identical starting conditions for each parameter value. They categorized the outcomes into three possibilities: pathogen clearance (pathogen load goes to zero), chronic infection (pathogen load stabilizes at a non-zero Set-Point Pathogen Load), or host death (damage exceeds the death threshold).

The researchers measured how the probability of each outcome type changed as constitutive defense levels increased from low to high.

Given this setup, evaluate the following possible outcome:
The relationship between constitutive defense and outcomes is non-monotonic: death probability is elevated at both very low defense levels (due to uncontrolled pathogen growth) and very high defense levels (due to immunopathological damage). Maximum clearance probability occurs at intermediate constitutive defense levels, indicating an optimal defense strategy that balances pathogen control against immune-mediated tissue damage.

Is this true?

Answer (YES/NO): NO